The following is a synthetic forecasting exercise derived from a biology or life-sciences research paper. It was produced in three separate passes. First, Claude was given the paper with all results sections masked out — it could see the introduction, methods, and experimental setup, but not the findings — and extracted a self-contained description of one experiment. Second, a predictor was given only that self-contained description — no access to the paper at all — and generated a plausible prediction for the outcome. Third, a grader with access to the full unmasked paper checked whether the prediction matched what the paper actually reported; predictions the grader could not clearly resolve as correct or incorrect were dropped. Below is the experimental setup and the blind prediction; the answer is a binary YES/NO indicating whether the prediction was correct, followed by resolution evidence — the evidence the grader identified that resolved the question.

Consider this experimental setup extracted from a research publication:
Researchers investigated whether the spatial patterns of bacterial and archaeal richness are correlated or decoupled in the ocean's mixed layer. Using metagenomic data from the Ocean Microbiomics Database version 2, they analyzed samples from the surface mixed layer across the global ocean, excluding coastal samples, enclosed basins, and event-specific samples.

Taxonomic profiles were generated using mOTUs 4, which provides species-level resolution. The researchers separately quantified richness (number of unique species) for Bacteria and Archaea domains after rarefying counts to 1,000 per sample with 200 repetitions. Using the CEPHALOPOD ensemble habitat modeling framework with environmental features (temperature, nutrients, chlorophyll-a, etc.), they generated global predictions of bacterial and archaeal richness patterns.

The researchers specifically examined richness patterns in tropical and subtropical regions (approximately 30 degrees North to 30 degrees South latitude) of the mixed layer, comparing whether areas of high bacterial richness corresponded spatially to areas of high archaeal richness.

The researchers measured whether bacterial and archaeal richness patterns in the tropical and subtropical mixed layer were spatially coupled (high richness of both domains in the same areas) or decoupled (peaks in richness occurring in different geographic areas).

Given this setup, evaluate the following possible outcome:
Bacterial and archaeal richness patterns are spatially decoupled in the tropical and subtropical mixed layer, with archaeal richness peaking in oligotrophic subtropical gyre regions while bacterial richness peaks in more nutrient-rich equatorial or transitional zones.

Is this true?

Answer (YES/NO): NO